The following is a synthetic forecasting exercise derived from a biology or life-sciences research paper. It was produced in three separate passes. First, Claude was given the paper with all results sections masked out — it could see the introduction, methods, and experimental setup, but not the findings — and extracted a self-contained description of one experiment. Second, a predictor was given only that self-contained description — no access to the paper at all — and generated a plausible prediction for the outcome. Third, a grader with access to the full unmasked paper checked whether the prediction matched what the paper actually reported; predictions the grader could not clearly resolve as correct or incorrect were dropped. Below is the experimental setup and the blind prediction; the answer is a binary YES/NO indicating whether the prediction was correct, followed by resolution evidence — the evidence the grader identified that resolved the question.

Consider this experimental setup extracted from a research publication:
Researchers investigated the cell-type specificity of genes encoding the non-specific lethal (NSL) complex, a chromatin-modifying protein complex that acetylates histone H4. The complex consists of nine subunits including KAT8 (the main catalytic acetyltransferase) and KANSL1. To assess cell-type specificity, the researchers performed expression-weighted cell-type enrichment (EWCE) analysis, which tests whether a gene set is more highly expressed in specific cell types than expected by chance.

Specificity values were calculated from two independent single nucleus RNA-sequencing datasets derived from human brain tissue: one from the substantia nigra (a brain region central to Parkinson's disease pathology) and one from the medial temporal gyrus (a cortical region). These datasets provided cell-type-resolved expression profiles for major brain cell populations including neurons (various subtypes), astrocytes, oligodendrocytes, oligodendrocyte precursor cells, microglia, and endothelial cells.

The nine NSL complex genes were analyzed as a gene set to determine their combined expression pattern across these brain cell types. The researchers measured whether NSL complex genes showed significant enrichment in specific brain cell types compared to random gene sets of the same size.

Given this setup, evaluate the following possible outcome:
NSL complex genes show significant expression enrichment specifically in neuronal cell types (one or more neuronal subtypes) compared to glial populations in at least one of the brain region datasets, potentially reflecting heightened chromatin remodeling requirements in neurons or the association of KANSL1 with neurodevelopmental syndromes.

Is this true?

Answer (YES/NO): NO